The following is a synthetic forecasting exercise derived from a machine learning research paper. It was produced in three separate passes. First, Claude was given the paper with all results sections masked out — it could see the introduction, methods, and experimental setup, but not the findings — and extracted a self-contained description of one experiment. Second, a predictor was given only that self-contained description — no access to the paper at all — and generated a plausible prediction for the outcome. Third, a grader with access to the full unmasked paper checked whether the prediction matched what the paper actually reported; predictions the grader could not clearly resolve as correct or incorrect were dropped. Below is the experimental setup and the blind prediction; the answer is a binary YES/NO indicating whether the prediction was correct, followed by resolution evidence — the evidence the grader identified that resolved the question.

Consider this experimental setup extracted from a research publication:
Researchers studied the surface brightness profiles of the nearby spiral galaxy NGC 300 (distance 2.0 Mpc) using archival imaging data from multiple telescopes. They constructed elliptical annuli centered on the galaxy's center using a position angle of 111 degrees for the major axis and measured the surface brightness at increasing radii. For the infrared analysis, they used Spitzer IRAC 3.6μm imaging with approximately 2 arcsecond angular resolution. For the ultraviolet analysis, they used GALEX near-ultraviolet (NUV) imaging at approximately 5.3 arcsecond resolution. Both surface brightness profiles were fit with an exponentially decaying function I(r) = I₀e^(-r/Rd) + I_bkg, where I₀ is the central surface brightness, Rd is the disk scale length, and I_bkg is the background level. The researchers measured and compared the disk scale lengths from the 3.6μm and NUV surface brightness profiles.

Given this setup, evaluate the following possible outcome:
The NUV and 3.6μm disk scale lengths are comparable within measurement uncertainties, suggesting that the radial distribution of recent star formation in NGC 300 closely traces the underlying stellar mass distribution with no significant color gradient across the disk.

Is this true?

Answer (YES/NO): NO